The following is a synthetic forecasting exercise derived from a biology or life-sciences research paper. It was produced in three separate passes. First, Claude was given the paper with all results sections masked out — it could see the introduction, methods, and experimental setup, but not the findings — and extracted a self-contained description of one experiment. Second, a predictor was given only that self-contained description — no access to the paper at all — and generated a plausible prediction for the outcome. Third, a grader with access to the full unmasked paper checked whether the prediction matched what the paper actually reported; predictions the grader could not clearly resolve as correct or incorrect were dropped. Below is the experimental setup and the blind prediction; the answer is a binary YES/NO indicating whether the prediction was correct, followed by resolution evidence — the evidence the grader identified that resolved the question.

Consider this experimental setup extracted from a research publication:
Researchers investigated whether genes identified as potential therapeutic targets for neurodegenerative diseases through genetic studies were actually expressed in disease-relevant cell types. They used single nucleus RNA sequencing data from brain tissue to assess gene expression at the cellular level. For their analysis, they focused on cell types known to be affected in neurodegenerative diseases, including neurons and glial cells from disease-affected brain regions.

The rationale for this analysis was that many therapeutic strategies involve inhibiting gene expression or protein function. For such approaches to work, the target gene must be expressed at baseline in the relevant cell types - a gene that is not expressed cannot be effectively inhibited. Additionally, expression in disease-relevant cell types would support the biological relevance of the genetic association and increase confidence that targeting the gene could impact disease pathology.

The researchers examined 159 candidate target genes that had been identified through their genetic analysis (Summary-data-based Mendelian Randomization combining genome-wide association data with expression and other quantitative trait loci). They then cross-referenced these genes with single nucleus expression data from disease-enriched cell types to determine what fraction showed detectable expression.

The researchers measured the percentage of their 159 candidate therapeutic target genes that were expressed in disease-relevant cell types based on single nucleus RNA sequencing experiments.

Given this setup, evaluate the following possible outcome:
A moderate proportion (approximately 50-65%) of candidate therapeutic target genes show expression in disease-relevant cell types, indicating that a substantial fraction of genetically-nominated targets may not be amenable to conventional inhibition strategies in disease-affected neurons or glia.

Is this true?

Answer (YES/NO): NO